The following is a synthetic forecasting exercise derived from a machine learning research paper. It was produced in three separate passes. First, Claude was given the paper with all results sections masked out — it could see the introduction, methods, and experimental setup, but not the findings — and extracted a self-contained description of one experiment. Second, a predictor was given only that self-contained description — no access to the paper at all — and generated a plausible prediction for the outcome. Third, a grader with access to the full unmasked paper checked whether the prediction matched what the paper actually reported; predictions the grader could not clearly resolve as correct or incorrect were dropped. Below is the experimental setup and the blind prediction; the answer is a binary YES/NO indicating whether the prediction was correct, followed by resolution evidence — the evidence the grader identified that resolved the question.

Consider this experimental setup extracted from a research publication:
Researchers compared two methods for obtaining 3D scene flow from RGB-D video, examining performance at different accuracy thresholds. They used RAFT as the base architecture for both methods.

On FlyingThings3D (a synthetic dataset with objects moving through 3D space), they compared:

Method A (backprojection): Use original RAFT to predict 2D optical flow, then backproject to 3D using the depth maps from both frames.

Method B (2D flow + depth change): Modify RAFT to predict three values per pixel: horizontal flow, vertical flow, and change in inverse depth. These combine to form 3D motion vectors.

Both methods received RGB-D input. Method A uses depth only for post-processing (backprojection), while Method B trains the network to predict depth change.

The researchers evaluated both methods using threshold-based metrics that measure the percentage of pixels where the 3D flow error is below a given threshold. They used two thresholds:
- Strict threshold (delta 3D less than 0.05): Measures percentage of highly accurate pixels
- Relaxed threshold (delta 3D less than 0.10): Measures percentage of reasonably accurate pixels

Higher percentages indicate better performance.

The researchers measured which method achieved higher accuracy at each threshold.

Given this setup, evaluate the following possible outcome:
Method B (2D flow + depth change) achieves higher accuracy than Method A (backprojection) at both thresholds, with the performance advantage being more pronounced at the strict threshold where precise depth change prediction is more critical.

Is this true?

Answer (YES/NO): NO